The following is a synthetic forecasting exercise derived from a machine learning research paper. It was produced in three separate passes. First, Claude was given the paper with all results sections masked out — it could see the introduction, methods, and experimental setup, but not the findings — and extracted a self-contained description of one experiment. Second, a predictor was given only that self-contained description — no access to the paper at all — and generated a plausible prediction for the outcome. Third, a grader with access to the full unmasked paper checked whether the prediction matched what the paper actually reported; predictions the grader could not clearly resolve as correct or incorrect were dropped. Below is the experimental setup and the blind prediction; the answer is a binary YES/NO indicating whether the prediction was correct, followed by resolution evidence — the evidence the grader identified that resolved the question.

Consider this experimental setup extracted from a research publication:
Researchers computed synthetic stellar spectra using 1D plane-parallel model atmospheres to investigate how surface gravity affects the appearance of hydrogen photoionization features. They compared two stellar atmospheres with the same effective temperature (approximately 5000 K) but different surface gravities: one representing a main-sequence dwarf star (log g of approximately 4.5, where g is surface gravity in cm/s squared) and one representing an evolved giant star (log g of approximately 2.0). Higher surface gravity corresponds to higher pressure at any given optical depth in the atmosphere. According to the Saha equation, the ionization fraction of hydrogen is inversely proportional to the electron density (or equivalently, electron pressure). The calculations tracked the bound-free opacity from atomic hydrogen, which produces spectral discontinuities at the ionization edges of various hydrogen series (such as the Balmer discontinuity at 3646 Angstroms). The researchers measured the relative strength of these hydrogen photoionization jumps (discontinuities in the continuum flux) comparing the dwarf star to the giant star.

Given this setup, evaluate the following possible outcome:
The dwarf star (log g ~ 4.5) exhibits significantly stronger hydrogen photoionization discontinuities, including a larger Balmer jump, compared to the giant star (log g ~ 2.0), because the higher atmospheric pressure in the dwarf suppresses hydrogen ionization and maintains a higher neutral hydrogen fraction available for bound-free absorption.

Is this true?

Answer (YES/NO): YES